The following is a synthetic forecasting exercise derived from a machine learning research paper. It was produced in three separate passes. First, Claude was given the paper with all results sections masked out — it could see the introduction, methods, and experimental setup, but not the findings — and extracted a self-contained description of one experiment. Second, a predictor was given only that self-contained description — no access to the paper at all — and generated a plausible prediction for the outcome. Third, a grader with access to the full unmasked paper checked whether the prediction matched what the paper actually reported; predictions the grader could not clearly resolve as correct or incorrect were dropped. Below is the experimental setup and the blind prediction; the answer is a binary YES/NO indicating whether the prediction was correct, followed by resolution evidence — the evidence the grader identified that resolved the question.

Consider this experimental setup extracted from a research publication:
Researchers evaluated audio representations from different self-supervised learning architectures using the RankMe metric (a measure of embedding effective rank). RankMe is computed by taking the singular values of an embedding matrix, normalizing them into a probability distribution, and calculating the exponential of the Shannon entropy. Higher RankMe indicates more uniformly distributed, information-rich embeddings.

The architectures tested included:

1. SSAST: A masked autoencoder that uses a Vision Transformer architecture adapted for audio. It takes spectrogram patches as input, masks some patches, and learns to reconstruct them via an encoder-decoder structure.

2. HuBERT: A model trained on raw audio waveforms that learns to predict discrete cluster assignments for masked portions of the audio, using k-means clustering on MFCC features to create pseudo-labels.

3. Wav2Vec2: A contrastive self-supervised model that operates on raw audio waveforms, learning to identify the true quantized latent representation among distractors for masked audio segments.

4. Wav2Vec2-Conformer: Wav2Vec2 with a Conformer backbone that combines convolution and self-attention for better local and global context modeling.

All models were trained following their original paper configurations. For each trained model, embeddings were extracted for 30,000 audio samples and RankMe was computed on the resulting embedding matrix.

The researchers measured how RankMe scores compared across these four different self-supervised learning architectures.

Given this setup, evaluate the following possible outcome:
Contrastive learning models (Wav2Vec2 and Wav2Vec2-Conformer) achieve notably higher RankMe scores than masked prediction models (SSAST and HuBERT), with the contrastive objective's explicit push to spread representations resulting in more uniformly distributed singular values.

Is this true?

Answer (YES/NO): NO